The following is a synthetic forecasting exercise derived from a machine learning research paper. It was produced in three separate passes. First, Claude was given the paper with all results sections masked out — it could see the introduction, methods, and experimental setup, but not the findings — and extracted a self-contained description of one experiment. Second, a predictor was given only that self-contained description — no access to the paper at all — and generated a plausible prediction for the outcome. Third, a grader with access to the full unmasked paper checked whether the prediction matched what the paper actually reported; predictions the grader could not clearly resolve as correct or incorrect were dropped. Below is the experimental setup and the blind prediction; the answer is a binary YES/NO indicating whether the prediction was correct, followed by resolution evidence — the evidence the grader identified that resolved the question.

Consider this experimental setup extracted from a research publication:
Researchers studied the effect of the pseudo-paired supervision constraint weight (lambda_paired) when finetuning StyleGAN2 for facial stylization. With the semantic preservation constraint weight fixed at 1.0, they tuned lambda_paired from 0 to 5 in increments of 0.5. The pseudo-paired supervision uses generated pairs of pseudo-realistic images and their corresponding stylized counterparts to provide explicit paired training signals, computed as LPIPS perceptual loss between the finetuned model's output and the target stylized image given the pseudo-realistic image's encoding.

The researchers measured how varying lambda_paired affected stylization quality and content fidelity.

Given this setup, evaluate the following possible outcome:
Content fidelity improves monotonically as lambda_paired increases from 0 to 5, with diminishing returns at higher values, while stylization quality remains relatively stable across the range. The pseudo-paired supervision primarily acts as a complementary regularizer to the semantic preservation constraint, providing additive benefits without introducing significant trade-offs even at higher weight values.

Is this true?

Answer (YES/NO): NO